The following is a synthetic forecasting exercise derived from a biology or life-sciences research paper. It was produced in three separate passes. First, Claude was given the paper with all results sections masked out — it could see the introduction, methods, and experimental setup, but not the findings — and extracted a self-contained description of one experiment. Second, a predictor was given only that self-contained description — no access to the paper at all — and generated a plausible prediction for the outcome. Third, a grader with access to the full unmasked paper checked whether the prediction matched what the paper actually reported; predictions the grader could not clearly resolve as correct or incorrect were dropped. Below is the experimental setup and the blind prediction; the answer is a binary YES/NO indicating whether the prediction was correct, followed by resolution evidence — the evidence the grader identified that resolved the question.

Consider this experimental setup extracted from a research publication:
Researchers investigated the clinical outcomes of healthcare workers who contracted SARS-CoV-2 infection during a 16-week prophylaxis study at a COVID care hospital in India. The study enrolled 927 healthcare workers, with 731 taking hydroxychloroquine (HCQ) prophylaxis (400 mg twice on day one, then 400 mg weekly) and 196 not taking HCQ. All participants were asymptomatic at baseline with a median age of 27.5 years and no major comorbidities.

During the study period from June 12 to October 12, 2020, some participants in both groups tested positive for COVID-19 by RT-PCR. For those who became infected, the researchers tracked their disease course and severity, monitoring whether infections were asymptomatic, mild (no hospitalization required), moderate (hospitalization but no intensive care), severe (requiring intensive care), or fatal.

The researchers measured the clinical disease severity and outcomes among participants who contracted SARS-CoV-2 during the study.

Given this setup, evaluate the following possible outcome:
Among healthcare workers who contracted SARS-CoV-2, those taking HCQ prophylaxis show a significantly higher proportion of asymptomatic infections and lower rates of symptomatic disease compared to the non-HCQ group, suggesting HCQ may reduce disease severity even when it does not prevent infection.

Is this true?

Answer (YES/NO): NO